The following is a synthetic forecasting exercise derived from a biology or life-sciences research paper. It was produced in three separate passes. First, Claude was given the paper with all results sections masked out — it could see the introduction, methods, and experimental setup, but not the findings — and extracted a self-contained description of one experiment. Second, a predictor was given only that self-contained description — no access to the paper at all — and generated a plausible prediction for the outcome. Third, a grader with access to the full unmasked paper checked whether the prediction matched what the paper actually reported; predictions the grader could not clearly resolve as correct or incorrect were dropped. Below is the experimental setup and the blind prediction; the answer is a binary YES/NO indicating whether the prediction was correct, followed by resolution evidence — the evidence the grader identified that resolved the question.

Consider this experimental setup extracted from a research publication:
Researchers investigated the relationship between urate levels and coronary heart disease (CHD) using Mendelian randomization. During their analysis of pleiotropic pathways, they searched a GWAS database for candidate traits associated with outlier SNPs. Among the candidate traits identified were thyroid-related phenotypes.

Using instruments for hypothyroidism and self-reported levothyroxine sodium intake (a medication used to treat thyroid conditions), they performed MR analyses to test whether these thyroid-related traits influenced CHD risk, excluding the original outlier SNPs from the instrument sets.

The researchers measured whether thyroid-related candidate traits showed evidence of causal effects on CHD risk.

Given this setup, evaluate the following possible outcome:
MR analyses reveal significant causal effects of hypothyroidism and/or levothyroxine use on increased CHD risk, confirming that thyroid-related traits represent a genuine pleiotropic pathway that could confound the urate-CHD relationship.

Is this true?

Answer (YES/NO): YES